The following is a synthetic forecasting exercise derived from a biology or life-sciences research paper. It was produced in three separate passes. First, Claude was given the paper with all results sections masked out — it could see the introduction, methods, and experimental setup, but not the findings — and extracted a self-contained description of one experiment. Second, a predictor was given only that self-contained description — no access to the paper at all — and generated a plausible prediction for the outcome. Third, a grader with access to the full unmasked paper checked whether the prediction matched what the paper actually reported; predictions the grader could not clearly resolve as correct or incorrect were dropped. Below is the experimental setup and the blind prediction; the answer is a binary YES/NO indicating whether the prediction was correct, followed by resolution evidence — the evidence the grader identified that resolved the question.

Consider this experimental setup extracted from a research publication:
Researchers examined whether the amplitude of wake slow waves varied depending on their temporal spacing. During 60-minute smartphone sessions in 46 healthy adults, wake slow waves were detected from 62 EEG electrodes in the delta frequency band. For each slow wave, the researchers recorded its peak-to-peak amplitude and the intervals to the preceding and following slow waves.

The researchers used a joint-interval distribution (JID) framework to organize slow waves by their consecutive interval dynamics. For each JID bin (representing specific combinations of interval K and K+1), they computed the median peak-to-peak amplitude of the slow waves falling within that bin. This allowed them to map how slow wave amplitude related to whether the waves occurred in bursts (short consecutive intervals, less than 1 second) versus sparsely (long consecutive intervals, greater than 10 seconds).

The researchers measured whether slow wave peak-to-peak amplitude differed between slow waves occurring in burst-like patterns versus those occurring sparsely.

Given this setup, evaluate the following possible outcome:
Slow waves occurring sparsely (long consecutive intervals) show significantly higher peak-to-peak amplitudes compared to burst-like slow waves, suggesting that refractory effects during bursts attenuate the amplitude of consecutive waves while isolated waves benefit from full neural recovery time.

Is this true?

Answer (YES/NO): NO